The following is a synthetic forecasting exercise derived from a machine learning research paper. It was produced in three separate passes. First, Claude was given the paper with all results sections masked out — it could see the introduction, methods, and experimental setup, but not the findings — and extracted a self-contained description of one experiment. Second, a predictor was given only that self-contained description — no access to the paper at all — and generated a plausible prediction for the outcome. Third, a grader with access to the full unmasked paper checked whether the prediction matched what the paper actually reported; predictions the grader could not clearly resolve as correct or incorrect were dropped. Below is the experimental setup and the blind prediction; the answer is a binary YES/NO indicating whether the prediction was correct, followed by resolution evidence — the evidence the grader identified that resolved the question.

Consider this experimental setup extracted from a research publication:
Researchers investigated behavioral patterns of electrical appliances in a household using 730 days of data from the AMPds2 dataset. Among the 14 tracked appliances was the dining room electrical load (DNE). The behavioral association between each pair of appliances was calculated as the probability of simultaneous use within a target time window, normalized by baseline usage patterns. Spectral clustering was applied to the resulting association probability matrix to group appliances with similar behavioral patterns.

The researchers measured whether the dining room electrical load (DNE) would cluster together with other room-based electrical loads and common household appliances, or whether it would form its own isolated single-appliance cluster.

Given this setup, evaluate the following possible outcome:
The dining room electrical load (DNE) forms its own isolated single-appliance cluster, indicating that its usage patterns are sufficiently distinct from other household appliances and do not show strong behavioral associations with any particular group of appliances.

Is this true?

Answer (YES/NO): YES